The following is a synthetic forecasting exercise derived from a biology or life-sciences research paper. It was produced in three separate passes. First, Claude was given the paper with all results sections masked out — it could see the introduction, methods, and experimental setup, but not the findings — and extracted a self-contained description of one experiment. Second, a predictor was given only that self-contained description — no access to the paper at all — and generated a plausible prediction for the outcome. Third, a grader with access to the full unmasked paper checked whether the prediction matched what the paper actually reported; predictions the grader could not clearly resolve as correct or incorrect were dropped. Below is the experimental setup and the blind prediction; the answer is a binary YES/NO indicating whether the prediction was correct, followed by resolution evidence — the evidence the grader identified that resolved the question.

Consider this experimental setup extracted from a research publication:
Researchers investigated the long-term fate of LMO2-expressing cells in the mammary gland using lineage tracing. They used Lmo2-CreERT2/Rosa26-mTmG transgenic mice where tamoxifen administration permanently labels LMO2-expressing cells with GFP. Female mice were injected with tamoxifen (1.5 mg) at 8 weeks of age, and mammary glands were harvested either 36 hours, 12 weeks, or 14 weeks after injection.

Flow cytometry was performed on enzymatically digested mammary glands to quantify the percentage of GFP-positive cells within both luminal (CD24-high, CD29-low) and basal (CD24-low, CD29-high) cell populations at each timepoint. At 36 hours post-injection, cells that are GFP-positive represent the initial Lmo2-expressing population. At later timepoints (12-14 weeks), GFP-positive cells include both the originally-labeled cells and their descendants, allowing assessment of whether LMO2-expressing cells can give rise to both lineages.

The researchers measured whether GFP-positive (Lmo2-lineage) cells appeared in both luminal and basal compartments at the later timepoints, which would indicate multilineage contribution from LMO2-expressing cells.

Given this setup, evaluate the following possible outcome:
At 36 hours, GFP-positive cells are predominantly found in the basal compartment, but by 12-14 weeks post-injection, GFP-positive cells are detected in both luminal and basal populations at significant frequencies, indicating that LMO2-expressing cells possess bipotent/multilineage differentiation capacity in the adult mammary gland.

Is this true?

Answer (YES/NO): NO